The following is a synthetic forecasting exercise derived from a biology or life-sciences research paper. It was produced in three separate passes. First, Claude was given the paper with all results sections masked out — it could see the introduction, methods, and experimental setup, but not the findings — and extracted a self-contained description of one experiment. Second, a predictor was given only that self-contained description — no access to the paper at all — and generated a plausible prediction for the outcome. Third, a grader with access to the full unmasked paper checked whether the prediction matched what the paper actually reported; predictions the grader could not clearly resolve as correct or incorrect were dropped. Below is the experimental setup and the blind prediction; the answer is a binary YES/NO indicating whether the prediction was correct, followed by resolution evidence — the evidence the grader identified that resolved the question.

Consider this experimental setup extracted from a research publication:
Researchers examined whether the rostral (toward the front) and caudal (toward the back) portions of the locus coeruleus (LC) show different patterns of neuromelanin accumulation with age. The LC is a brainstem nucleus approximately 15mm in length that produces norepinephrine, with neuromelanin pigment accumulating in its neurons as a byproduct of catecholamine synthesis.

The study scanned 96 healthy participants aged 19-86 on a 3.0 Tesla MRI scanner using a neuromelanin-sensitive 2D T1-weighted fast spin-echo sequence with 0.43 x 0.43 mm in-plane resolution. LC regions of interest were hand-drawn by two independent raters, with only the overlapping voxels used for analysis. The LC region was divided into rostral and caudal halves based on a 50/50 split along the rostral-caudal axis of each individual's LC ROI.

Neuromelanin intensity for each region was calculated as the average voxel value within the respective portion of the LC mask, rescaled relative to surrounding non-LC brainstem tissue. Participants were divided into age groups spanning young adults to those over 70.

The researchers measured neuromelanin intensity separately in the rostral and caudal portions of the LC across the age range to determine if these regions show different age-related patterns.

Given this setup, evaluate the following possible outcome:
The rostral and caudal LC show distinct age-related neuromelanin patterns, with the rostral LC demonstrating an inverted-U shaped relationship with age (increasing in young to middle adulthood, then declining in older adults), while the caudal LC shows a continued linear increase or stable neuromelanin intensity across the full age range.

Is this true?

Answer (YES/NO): NO